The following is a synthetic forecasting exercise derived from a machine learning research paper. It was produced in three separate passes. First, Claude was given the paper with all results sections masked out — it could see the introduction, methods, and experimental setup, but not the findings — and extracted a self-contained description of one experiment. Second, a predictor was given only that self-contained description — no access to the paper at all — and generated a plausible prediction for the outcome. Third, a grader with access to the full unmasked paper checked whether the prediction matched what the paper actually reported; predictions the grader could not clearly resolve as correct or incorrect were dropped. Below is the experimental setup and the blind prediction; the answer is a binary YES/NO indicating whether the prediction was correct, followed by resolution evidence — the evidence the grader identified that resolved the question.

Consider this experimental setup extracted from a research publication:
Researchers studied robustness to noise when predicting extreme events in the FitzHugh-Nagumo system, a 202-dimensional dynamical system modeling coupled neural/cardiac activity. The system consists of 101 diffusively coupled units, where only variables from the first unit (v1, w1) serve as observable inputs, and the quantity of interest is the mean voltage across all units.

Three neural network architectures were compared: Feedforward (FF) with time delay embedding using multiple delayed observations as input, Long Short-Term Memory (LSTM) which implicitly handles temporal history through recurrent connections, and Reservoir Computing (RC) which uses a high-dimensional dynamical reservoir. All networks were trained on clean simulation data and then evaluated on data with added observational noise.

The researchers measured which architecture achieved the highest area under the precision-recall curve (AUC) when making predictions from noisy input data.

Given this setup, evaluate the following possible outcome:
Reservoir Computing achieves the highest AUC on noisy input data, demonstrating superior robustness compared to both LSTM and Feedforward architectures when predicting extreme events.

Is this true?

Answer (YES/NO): NO